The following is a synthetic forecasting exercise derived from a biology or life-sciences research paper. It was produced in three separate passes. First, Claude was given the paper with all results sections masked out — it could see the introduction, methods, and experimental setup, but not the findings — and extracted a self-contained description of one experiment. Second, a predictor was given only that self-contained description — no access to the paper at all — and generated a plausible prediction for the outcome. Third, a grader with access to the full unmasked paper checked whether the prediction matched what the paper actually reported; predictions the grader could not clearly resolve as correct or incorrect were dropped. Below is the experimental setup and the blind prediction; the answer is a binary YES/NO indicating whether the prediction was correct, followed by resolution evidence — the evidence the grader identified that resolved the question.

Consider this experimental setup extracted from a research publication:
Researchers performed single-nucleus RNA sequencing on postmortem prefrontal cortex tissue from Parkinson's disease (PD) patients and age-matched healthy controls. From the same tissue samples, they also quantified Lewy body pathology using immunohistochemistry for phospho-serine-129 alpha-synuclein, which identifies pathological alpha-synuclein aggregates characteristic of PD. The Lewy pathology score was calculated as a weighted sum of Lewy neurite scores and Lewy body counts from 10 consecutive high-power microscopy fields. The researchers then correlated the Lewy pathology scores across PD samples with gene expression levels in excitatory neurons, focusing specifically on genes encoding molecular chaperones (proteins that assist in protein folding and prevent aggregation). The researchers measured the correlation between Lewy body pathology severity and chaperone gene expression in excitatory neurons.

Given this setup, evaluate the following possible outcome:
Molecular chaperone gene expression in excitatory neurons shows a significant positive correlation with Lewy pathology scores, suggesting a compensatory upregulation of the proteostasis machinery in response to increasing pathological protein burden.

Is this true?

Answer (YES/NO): NO